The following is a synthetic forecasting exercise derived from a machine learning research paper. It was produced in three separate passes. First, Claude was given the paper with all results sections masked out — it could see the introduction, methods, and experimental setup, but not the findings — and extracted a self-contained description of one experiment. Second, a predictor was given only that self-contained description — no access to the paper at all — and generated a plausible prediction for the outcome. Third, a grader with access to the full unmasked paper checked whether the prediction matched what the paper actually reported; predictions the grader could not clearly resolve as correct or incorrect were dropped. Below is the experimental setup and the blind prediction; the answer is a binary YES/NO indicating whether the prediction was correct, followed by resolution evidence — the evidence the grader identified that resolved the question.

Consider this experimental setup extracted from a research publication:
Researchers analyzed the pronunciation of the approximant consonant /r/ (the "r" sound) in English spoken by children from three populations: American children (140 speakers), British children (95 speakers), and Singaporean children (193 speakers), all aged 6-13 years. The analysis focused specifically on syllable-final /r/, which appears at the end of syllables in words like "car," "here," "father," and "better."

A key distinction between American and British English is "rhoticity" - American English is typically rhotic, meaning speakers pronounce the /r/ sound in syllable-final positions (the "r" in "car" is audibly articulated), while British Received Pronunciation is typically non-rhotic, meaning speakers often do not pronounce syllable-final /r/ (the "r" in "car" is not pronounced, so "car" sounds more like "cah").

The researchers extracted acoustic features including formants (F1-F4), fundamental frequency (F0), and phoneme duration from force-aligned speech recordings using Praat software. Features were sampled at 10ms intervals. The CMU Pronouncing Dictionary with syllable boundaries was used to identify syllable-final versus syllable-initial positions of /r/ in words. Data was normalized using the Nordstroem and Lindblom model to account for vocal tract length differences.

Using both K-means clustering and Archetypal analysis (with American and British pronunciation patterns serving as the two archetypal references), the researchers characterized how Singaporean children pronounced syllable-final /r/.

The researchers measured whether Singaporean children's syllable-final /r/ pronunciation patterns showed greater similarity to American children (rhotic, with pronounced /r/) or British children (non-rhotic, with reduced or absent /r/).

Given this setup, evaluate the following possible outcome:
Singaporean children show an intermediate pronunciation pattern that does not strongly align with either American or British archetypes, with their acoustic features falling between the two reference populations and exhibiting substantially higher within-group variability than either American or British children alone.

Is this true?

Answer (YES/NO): NO